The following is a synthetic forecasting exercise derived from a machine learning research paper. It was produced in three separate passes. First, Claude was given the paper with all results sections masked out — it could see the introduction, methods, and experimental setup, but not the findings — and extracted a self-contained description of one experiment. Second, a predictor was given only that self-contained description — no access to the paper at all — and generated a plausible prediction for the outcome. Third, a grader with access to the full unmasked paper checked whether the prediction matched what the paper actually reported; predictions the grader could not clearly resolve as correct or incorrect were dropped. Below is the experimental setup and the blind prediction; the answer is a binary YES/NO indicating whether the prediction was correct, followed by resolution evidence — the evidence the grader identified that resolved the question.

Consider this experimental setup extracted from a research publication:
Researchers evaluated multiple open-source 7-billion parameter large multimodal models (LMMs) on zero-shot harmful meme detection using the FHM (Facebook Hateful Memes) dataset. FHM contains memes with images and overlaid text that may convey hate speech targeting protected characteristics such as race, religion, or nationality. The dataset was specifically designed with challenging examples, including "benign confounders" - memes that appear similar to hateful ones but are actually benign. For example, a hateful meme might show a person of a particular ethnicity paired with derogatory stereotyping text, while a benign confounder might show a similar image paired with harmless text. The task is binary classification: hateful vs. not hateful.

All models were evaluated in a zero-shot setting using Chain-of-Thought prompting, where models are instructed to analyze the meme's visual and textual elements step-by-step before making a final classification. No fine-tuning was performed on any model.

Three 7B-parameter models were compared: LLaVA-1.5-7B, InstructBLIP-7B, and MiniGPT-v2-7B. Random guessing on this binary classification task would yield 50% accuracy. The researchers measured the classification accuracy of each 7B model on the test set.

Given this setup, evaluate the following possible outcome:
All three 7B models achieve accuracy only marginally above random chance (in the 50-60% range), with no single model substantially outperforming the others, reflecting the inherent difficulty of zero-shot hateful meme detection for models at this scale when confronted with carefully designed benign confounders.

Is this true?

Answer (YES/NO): YES